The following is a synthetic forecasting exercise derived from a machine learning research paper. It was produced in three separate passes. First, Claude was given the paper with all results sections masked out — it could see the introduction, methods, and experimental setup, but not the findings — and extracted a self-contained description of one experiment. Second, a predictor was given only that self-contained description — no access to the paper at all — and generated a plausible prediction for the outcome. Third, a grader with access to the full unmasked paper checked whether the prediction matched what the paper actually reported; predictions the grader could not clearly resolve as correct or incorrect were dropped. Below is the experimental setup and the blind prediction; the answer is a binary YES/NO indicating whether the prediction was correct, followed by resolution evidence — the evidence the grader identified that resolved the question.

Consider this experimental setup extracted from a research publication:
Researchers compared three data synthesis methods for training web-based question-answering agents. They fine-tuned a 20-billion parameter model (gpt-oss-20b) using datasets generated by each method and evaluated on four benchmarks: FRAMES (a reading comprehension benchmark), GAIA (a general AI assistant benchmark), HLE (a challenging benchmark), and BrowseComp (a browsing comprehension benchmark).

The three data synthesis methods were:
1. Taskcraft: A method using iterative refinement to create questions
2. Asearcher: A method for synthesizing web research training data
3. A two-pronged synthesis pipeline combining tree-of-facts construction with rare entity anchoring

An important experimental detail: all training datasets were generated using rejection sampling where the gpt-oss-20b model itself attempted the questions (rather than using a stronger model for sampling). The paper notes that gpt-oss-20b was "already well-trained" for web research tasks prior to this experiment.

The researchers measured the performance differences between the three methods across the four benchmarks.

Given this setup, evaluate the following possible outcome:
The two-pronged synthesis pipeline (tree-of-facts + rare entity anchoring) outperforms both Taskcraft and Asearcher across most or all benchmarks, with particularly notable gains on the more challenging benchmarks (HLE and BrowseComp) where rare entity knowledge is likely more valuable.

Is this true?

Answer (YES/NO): NO